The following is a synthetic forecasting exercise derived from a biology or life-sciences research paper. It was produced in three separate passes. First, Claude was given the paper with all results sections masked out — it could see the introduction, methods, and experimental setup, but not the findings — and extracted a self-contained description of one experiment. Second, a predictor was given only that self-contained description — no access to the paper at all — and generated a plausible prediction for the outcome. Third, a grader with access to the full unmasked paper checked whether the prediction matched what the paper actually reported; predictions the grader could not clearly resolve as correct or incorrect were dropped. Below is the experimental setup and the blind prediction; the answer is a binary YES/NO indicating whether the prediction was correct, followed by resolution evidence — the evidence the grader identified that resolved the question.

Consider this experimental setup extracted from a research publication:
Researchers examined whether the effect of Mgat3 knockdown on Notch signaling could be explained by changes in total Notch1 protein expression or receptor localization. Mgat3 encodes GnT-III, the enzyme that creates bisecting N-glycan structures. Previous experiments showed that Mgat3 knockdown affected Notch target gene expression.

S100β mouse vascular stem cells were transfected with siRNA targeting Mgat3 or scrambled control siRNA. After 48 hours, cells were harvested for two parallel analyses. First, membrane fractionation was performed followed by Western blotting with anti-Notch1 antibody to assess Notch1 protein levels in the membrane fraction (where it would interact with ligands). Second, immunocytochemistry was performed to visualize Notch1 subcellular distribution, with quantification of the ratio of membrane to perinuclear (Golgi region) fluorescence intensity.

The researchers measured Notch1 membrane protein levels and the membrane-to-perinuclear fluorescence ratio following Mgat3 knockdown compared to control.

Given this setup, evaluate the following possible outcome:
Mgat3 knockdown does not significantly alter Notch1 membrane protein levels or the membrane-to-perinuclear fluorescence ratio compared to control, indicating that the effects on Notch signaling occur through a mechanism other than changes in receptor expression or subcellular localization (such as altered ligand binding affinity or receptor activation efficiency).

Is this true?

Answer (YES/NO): NO